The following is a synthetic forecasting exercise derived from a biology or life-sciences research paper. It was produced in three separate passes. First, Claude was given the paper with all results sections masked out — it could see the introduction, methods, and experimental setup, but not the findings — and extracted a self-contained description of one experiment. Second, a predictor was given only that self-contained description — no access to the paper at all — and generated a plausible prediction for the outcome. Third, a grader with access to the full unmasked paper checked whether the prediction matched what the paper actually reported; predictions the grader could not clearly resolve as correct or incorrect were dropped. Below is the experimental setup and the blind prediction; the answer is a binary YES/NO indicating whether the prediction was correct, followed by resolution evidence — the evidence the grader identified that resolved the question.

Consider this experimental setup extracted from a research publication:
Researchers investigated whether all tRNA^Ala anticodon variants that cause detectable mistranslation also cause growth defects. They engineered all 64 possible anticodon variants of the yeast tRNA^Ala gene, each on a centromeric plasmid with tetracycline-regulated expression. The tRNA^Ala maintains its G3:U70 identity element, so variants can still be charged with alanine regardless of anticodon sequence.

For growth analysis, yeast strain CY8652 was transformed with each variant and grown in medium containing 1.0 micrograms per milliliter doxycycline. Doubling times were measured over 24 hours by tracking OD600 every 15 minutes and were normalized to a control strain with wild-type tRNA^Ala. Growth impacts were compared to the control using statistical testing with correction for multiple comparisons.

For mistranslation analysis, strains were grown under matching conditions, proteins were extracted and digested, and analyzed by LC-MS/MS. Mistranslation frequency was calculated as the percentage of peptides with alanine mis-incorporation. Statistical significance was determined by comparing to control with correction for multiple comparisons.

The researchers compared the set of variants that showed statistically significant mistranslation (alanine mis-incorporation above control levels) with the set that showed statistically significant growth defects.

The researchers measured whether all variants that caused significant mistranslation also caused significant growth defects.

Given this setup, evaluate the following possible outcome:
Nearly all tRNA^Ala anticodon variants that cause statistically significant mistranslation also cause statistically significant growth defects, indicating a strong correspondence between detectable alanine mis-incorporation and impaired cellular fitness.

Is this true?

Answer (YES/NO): NO